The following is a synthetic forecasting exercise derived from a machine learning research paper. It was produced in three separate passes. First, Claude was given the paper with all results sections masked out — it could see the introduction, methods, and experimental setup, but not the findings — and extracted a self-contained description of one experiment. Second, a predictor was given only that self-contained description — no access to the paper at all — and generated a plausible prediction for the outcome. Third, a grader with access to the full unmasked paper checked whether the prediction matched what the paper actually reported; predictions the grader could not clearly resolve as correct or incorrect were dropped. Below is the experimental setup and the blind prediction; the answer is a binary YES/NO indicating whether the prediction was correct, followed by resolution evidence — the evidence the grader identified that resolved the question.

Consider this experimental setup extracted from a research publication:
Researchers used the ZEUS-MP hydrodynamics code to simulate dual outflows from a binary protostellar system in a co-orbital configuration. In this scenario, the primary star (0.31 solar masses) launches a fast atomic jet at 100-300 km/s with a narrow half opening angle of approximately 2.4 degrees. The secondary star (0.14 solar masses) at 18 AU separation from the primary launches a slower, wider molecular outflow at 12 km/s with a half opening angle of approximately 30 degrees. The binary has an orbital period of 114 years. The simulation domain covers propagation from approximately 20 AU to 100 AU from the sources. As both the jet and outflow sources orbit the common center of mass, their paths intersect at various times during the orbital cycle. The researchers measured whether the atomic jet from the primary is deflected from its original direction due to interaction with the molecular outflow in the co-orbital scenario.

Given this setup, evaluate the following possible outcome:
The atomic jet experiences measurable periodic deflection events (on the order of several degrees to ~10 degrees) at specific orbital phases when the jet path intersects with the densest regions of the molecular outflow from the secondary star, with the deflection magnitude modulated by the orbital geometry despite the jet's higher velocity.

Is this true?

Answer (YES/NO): YES